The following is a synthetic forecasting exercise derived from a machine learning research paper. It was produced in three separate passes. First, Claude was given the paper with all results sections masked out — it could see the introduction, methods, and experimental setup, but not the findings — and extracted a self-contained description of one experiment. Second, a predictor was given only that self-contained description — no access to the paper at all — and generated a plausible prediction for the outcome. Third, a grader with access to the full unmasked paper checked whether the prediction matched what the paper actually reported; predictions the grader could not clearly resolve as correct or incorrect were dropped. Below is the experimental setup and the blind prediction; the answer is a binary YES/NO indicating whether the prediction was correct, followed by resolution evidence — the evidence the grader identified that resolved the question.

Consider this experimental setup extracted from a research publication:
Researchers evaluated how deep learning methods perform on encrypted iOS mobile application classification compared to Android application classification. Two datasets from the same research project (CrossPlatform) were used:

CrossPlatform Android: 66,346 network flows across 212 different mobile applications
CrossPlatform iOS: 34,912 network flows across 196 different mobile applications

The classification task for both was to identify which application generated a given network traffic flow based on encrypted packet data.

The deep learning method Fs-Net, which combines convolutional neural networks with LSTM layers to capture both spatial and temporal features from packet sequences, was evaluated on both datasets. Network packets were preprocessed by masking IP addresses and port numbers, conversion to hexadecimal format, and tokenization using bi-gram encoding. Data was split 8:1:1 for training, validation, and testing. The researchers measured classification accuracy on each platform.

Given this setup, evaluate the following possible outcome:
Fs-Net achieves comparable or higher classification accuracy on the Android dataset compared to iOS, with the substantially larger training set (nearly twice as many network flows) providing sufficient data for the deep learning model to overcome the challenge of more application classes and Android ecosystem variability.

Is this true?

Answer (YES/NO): NO